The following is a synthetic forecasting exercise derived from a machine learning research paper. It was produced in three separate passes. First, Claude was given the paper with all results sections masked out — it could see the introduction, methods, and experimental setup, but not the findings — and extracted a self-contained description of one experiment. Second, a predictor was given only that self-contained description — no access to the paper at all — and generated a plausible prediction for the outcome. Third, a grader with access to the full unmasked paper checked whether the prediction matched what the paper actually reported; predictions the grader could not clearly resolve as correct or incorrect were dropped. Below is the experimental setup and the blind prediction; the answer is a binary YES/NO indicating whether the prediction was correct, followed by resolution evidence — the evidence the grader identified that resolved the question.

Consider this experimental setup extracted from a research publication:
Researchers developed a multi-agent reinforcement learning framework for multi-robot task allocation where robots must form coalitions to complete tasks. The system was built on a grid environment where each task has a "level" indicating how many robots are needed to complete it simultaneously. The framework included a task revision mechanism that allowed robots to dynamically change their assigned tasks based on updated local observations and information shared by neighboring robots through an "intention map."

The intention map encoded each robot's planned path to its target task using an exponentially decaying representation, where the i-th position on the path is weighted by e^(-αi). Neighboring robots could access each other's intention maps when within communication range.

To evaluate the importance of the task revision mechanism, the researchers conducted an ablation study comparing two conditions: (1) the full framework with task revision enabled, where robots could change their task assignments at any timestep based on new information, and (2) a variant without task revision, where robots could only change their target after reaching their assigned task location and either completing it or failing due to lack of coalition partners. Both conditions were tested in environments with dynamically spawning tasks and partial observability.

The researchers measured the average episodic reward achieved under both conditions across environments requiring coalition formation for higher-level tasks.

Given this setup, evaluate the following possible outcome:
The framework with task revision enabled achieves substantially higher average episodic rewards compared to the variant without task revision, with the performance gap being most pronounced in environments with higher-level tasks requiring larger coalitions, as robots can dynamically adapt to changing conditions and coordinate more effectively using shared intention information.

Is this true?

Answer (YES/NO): NO